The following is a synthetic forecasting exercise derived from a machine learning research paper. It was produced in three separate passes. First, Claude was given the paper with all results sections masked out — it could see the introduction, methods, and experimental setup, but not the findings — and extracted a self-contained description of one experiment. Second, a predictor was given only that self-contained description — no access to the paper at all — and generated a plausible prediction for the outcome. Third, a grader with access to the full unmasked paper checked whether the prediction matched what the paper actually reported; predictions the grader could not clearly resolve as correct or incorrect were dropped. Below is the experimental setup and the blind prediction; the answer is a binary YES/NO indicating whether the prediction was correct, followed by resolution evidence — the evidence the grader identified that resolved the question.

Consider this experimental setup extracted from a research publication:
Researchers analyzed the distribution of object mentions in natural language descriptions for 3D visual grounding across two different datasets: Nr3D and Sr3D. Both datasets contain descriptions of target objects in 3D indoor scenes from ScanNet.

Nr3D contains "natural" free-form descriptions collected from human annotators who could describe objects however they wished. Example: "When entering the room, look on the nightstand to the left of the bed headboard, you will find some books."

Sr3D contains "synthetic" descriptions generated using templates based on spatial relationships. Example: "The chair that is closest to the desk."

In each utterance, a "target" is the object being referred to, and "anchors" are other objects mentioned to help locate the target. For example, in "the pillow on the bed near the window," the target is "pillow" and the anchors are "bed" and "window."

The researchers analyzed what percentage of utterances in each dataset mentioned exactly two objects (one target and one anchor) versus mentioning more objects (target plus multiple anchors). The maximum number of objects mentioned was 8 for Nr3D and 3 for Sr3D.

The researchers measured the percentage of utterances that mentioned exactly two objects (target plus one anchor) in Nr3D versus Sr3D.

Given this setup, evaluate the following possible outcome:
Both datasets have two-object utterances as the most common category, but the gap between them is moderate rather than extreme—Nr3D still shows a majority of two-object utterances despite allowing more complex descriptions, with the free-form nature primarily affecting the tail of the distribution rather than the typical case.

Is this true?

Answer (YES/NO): NO